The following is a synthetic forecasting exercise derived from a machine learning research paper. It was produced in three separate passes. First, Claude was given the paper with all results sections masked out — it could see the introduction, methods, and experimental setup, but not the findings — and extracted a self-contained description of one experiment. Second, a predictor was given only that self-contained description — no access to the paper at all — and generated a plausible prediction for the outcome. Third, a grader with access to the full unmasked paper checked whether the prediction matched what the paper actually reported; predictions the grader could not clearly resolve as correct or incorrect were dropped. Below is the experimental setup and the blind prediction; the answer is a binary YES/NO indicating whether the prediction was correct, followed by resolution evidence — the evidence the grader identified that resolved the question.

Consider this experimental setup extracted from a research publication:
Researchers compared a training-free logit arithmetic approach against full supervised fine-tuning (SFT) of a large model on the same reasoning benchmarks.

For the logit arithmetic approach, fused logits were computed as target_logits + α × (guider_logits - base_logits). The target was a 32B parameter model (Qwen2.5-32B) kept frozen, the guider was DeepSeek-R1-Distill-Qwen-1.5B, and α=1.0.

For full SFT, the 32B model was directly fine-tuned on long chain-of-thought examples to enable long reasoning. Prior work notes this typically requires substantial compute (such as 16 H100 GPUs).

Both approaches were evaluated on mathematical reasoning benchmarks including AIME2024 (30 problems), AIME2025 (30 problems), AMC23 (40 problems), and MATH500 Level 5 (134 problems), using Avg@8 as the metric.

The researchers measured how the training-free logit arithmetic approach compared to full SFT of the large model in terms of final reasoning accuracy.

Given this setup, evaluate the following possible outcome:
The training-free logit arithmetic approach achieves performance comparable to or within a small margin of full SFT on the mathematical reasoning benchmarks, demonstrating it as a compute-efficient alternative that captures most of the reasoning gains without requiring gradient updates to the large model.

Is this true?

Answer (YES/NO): NO